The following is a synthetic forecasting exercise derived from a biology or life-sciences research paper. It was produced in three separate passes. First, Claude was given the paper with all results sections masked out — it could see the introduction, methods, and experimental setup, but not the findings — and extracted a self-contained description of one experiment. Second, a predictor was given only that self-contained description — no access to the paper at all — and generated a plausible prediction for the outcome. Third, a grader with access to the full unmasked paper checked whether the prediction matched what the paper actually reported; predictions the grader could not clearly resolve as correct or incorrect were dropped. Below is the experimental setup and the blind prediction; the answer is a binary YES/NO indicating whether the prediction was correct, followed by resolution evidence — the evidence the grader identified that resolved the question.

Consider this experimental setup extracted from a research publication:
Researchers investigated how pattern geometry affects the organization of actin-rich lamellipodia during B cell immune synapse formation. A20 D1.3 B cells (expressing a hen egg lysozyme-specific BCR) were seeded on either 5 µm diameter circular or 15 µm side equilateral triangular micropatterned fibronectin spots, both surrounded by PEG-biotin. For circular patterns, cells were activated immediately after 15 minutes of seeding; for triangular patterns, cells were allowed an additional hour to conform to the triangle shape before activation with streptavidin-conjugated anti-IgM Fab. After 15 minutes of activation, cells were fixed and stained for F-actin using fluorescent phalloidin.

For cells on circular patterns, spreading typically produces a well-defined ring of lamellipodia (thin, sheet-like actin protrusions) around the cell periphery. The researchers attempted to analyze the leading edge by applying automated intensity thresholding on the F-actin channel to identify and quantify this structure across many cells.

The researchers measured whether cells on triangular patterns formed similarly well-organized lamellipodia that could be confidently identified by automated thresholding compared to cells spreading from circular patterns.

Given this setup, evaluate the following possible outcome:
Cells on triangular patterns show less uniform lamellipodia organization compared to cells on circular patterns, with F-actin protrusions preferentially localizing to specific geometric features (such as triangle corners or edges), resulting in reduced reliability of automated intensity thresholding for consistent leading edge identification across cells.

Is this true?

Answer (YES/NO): YES